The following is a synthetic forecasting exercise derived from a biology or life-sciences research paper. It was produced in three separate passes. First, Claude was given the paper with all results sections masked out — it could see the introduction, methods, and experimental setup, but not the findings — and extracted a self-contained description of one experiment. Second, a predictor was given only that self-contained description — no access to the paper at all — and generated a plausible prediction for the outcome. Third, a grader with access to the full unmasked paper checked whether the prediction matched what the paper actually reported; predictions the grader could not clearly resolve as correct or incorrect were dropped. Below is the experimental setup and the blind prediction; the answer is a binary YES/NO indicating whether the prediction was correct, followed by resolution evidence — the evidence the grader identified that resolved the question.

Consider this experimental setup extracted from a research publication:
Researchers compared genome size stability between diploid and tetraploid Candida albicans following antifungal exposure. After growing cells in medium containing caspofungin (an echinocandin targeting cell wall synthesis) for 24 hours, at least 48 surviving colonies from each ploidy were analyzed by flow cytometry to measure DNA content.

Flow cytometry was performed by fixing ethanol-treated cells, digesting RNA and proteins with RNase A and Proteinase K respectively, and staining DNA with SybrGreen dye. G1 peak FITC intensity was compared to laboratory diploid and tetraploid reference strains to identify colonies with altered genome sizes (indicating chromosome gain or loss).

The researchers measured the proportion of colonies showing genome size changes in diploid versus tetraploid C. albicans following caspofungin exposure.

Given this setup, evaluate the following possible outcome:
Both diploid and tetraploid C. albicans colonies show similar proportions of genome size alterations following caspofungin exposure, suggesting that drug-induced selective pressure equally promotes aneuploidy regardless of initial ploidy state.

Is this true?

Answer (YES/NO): NO